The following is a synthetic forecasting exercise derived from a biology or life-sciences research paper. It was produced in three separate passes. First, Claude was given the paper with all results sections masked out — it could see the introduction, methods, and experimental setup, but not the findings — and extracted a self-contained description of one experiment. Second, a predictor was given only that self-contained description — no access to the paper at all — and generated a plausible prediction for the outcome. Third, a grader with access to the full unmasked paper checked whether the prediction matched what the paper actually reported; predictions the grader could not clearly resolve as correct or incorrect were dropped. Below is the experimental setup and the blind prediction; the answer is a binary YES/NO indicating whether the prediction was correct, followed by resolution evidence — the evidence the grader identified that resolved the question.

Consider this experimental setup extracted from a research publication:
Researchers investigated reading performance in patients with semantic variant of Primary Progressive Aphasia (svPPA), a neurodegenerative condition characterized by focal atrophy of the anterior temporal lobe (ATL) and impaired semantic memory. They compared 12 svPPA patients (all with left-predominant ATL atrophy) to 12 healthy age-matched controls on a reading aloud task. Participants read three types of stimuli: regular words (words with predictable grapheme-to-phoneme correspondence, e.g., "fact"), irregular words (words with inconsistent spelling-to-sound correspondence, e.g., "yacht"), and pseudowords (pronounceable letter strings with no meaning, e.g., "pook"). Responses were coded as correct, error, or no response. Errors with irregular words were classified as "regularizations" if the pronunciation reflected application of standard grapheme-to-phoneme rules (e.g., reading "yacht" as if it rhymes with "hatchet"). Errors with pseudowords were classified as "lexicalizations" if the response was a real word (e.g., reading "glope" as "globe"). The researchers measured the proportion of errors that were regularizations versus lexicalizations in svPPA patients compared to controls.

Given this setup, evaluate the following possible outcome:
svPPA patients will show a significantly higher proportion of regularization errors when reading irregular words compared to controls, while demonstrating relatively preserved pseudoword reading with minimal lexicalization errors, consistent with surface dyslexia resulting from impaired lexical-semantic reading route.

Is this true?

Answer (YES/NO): YES